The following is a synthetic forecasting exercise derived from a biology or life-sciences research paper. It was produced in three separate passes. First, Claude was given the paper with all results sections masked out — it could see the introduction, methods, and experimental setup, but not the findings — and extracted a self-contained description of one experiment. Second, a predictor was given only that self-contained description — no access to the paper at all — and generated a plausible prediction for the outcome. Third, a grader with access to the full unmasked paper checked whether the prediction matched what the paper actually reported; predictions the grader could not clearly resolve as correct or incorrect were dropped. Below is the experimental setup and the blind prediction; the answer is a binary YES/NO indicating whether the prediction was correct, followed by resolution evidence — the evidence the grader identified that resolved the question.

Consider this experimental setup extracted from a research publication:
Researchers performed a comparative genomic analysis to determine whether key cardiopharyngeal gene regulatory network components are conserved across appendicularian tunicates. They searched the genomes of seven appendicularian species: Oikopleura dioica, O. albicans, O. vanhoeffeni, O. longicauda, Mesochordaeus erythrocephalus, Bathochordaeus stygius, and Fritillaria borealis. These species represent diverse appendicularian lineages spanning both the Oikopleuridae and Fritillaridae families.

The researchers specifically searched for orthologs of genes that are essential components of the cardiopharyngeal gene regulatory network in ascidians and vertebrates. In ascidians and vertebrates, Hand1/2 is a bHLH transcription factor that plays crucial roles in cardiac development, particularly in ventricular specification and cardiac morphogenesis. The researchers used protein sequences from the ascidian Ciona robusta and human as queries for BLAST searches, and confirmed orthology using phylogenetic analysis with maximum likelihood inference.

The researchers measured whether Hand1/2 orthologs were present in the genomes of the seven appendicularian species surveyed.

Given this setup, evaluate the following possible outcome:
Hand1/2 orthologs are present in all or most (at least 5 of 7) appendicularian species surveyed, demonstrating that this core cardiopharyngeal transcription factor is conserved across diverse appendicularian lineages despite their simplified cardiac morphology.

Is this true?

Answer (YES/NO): YES